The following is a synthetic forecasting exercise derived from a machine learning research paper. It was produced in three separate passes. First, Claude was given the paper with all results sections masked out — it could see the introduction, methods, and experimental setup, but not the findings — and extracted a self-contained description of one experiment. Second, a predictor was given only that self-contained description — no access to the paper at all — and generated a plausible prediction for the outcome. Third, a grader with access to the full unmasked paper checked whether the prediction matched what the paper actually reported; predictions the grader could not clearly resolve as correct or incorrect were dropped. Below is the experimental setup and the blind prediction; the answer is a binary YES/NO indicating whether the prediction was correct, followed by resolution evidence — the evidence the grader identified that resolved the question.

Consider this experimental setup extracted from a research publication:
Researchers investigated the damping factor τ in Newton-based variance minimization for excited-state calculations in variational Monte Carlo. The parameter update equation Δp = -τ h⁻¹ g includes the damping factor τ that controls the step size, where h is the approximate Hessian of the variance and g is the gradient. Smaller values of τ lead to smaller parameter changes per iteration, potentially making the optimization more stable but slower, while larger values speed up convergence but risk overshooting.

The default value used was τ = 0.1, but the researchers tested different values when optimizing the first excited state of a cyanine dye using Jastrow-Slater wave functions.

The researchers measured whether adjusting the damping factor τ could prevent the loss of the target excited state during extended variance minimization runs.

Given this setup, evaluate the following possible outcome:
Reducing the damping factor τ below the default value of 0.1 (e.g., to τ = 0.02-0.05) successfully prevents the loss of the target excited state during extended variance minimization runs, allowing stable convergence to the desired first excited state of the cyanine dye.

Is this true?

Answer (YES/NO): NO